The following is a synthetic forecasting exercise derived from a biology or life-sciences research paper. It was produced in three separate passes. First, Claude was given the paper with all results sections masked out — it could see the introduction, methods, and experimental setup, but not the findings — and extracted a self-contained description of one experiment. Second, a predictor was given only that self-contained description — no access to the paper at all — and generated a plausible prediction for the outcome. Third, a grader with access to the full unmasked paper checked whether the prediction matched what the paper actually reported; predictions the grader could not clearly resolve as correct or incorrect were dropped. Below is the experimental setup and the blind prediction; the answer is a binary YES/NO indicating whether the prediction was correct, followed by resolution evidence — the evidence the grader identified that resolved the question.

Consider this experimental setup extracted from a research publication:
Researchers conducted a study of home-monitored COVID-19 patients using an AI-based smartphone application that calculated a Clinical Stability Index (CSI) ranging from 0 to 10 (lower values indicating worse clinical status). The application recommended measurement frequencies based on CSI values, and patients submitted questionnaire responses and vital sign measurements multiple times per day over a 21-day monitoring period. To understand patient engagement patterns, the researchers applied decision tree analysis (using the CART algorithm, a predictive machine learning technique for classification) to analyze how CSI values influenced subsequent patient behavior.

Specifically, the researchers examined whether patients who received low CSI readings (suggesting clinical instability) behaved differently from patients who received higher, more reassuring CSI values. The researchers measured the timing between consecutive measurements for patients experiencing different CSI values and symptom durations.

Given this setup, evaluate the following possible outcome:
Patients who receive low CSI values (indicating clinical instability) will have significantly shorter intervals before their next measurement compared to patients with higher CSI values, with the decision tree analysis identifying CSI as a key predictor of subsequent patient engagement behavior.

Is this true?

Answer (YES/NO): NO